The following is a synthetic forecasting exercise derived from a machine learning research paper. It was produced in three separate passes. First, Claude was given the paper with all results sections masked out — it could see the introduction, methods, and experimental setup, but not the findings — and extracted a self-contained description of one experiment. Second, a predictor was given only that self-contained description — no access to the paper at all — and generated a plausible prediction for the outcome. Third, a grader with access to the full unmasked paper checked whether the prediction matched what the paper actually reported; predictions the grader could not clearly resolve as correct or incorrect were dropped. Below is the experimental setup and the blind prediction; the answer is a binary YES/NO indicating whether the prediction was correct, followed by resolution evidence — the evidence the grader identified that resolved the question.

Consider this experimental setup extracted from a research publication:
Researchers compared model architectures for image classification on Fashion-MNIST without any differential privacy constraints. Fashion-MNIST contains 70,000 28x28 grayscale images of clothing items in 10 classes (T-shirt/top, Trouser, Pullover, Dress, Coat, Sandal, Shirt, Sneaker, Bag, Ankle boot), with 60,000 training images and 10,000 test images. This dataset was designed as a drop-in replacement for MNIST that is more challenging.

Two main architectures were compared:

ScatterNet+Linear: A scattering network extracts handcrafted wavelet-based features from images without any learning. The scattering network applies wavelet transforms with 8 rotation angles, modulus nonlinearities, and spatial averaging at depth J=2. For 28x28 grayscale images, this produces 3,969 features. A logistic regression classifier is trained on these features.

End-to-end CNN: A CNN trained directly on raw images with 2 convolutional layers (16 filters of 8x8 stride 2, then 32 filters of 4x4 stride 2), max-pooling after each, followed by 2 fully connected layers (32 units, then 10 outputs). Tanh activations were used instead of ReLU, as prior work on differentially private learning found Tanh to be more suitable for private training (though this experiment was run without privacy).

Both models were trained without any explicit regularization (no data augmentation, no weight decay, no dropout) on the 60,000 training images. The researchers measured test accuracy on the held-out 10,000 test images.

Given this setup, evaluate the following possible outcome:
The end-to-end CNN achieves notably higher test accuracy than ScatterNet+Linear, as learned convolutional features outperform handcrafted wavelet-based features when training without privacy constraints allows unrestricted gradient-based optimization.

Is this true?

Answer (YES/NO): NO